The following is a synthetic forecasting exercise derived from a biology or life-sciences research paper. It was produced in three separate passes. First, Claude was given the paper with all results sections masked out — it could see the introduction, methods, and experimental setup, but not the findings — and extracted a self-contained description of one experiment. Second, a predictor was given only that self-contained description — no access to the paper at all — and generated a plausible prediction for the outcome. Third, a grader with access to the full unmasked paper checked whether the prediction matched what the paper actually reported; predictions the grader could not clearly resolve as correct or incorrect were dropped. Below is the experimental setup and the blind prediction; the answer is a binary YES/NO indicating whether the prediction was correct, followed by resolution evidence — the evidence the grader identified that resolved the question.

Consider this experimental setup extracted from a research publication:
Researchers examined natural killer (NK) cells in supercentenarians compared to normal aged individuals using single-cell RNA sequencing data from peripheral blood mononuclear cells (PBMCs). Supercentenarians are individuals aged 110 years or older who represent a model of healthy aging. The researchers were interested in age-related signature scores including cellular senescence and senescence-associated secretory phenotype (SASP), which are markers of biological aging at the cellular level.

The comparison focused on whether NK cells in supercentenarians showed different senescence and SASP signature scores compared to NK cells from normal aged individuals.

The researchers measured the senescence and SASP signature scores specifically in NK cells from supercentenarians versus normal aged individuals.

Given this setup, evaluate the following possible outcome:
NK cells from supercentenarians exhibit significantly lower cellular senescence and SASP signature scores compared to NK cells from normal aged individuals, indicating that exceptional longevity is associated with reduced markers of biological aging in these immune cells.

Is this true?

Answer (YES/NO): NO